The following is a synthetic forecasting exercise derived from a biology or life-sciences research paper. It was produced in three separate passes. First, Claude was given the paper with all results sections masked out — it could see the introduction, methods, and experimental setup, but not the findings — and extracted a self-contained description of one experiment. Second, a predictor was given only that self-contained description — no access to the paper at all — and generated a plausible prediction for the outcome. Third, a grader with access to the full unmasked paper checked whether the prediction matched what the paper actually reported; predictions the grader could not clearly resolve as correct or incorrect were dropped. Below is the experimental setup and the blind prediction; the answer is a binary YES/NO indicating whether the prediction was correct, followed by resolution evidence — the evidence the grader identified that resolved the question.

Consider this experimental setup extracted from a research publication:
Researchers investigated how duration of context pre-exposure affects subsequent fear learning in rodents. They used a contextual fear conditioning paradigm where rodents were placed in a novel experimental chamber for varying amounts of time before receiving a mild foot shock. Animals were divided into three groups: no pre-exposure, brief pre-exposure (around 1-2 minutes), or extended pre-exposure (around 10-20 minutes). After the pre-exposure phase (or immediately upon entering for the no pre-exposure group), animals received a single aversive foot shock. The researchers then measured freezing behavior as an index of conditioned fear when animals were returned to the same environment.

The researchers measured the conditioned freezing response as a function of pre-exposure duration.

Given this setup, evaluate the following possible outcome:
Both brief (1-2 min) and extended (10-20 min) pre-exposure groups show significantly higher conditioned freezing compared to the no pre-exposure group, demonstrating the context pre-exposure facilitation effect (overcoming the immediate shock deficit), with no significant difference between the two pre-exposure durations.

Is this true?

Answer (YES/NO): NO